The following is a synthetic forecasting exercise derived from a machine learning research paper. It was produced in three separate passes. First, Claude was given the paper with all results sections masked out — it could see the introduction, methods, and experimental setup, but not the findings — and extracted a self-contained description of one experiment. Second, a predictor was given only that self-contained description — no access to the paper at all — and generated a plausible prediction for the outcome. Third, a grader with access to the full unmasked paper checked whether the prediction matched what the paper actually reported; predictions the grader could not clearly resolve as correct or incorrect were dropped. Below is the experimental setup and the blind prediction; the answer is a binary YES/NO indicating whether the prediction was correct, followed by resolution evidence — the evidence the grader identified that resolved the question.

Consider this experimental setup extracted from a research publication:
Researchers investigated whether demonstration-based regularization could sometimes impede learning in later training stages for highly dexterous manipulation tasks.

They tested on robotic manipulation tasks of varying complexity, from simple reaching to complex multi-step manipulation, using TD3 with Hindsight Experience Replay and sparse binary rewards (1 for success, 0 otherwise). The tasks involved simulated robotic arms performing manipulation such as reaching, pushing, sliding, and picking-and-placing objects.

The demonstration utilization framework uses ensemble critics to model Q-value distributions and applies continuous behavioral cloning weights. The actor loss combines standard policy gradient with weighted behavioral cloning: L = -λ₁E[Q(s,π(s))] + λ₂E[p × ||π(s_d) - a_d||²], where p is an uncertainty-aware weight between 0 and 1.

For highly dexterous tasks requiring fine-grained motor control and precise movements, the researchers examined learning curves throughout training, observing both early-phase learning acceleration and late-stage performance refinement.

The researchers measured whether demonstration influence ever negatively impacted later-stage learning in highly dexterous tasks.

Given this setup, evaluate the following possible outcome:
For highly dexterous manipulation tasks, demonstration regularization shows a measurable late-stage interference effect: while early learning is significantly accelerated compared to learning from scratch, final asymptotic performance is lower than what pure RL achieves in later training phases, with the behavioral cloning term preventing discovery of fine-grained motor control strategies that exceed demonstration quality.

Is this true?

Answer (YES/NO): NO